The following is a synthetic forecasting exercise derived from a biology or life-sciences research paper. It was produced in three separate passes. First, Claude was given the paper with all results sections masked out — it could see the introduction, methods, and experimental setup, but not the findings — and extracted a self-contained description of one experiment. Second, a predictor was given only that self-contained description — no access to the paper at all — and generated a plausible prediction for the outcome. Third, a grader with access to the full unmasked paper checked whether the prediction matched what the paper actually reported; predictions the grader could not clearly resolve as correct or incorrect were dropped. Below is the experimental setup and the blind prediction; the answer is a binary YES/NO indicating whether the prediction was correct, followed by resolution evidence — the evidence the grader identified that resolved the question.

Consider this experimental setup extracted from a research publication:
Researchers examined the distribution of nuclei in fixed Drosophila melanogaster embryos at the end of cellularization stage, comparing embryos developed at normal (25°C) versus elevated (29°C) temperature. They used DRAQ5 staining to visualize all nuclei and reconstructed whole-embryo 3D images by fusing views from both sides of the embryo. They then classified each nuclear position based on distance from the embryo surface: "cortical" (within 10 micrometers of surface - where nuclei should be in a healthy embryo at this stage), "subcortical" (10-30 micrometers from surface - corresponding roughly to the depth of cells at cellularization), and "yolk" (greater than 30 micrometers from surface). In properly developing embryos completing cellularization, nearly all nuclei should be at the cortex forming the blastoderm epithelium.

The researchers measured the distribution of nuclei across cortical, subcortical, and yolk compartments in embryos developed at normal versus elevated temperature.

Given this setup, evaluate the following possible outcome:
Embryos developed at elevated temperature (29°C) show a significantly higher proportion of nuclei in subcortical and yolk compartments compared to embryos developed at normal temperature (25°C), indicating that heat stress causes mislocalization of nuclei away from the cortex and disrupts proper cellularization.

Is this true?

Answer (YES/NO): YES